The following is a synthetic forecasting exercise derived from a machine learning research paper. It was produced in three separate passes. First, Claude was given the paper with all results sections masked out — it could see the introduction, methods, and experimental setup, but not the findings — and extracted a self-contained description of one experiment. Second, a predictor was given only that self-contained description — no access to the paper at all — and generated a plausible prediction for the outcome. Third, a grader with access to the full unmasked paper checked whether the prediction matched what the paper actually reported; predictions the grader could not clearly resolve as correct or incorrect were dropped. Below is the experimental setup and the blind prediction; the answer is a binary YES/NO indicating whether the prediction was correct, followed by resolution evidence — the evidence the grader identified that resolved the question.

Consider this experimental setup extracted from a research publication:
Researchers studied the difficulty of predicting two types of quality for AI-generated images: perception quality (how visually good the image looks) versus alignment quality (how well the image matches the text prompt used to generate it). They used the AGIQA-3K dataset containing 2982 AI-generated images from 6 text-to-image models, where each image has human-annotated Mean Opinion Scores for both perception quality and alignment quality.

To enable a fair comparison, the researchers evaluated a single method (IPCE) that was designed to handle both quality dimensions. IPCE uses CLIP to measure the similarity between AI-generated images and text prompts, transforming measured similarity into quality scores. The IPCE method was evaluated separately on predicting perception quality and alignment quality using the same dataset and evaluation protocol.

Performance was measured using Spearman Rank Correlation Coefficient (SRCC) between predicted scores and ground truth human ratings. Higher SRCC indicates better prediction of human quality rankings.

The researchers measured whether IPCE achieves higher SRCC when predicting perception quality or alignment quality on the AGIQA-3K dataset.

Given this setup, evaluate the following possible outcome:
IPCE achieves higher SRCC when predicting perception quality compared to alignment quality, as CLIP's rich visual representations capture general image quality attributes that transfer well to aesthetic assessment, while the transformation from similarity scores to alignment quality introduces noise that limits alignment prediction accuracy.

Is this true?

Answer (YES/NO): YES